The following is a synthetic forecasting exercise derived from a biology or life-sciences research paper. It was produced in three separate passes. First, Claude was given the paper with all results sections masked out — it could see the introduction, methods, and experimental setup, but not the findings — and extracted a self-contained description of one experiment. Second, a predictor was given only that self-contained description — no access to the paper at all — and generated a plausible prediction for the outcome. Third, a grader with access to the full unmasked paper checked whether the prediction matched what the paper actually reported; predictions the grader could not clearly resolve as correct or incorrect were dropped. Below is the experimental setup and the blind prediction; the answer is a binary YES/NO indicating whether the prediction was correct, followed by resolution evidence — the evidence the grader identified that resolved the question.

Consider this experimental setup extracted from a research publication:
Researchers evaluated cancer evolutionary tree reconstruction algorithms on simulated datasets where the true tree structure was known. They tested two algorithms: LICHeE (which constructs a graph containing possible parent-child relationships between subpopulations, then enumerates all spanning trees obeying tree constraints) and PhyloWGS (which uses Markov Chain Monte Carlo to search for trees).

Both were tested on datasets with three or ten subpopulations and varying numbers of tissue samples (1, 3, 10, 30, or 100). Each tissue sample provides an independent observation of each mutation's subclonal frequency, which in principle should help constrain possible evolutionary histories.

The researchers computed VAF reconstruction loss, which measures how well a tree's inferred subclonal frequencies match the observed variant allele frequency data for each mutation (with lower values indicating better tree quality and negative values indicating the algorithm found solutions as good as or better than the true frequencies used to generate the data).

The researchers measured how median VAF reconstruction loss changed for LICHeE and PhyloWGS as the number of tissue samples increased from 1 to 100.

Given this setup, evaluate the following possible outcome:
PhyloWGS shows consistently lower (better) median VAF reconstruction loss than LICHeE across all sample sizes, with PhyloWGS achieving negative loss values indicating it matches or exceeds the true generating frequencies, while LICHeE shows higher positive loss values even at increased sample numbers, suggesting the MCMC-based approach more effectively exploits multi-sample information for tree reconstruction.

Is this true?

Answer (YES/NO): NO